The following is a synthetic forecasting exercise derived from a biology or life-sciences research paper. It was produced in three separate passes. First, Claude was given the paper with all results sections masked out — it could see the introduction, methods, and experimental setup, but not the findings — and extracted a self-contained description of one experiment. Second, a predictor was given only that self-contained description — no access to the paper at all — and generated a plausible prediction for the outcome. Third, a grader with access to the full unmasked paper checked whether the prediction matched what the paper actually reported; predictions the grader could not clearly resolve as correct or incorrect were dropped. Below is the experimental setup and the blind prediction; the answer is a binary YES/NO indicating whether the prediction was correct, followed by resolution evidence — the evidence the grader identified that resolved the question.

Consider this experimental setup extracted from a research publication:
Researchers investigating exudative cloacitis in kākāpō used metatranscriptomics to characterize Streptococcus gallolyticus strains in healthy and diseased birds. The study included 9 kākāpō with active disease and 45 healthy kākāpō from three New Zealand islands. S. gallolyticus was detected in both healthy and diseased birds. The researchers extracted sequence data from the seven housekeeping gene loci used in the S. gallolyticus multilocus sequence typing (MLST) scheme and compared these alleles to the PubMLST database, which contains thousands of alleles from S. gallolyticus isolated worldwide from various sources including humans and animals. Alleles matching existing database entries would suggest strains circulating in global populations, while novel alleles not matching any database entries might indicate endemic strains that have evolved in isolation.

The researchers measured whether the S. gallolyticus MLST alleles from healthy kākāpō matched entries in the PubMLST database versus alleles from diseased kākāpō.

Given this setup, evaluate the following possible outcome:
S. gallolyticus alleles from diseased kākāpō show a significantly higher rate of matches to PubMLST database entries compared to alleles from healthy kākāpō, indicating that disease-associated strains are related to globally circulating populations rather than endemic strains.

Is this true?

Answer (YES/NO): YES